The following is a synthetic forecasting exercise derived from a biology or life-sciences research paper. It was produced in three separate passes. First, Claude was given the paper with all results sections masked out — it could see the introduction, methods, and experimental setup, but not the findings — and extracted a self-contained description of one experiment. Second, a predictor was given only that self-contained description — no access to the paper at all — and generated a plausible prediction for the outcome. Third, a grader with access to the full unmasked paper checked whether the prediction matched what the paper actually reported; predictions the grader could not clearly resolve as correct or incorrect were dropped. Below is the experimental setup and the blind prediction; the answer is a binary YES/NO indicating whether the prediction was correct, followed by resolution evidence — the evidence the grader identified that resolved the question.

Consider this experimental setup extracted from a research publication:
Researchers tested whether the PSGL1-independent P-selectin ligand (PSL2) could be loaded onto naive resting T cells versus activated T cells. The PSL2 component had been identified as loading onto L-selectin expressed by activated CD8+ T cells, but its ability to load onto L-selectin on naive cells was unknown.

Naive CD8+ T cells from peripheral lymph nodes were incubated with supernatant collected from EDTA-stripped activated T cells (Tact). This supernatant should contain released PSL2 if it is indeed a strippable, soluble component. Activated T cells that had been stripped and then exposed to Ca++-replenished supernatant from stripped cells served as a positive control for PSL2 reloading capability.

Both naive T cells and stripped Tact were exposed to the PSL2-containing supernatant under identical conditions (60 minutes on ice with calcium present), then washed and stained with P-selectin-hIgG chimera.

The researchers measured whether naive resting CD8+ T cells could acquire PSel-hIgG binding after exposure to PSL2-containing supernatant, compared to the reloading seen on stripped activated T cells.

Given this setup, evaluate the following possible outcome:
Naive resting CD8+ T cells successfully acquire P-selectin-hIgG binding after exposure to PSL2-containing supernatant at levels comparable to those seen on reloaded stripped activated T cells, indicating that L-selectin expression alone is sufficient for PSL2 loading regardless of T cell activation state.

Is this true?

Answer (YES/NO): NO